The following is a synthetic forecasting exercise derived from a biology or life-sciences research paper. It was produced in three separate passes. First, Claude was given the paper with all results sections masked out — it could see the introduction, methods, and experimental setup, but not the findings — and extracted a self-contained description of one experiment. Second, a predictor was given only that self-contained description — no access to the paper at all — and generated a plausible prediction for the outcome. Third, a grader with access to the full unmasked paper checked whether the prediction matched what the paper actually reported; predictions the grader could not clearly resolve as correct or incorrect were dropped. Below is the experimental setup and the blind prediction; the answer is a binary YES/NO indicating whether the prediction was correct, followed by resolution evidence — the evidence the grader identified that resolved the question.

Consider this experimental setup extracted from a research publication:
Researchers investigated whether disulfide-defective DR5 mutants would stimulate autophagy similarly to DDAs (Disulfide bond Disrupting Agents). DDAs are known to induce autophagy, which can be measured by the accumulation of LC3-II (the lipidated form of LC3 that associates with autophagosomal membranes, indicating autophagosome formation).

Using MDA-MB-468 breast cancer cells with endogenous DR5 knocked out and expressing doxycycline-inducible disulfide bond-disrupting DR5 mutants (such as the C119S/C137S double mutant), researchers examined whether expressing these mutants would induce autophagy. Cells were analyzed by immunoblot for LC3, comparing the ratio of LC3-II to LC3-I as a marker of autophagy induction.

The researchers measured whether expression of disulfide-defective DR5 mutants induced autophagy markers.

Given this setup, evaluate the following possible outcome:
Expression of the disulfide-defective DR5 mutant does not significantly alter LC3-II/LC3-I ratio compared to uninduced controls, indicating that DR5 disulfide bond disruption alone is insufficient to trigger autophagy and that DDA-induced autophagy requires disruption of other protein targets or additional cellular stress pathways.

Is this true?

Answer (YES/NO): YES